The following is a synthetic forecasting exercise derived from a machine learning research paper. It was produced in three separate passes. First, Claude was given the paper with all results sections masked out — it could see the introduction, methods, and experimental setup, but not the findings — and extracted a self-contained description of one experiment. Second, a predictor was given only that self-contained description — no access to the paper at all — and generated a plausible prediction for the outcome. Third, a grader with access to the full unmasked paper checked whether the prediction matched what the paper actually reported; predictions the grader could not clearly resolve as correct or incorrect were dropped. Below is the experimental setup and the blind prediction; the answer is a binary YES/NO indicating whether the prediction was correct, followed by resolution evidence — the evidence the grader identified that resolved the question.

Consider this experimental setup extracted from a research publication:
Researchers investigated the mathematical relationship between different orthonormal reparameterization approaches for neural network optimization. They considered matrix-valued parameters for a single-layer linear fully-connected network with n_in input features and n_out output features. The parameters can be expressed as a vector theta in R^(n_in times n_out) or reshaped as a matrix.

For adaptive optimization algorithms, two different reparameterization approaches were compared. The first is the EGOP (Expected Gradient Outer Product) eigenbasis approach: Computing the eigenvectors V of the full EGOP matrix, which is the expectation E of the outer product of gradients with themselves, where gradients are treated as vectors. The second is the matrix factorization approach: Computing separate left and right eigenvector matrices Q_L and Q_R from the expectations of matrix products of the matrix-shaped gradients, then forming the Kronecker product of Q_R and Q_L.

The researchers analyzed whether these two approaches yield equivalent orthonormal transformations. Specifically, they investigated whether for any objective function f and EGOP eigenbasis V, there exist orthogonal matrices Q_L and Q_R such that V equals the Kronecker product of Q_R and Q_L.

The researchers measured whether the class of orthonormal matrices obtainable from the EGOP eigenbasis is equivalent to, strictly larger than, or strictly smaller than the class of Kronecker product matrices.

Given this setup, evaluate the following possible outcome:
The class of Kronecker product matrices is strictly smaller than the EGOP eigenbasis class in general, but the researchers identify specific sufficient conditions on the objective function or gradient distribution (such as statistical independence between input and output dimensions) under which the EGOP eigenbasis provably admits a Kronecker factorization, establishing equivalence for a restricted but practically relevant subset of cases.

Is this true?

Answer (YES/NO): NO